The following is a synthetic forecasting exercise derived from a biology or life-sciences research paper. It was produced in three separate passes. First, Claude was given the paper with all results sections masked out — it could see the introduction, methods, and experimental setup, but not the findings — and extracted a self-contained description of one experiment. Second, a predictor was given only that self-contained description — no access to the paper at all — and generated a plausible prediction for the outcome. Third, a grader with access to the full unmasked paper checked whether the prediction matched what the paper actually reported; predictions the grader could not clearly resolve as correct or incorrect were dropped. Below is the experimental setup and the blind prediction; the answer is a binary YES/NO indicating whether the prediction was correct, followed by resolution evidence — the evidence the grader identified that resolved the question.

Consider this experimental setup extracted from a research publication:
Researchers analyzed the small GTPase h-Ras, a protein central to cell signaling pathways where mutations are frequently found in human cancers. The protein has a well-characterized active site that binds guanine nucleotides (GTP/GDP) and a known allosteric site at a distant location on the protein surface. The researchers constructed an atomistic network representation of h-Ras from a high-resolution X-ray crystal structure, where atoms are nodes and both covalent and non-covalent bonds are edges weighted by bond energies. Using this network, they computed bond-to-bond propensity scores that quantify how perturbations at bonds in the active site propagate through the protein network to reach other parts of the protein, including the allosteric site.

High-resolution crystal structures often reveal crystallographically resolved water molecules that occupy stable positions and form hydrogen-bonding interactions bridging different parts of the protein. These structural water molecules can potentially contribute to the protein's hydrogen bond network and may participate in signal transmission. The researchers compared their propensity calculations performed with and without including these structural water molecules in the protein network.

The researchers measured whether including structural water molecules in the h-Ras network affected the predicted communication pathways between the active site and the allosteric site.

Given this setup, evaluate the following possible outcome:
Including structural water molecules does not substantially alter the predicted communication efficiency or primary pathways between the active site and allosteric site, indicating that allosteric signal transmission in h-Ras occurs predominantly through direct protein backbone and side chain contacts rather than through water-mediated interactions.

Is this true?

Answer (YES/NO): NO